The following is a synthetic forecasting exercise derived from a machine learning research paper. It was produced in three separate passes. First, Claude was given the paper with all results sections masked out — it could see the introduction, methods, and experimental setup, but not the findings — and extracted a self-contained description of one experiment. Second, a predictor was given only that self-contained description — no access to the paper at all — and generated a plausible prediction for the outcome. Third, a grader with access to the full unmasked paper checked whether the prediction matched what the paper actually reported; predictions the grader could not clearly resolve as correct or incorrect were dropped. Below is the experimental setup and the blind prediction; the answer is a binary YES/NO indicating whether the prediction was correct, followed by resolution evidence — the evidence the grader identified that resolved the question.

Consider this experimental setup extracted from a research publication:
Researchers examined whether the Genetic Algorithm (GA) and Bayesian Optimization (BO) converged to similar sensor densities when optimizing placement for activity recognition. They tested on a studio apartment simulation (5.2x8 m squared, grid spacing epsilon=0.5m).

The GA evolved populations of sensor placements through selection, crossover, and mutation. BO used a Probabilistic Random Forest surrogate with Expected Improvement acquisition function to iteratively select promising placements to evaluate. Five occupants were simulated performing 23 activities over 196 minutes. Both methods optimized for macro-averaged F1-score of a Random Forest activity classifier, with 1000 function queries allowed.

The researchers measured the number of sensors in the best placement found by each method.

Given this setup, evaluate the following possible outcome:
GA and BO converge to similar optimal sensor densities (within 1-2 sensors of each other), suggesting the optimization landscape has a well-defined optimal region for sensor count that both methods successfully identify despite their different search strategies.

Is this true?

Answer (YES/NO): NO